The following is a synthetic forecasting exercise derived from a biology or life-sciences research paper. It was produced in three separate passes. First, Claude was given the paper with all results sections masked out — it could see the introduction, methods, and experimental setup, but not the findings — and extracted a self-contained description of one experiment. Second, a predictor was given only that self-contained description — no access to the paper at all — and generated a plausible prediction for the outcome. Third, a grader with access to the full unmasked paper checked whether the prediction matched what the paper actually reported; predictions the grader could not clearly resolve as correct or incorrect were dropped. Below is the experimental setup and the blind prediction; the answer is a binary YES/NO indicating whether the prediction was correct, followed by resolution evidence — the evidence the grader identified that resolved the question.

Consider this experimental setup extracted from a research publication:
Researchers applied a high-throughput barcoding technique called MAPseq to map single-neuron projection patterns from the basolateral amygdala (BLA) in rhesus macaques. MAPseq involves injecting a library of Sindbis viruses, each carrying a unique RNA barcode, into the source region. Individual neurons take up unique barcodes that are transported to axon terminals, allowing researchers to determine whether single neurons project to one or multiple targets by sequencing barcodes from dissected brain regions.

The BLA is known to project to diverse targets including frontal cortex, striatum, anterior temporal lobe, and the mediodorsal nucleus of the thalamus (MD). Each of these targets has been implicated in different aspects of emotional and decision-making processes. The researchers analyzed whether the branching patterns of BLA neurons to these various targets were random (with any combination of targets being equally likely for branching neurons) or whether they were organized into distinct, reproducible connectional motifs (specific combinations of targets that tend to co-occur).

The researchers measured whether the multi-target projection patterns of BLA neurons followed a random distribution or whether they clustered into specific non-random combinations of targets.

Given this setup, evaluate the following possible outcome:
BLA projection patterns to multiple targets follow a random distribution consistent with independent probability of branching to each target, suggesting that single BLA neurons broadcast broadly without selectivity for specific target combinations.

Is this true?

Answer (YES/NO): NO